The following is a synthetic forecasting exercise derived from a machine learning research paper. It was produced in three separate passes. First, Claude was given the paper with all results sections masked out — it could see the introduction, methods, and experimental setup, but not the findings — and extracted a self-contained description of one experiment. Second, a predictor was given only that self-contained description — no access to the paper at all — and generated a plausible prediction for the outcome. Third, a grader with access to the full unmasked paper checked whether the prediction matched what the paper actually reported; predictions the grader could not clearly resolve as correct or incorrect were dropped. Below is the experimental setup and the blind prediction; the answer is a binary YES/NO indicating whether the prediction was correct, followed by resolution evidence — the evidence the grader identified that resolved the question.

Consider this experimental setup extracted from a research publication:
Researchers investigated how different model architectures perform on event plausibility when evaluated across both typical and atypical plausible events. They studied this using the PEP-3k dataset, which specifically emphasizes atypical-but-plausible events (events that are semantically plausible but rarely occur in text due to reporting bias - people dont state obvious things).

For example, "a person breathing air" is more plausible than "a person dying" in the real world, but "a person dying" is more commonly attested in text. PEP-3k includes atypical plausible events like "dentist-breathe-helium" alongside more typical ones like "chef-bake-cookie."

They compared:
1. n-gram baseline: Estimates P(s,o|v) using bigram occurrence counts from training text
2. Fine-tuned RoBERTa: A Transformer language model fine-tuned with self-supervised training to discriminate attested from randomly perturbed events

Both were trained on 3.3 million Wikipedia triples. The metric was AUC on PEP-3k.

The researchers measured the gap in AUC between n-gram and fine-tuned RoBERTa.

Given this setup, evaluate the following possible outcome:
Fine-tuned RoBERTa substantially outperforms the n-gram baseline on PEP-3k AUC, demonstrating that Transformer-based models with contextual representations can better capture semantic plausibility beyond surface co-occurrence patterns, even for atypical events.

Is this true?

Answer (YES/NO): YES